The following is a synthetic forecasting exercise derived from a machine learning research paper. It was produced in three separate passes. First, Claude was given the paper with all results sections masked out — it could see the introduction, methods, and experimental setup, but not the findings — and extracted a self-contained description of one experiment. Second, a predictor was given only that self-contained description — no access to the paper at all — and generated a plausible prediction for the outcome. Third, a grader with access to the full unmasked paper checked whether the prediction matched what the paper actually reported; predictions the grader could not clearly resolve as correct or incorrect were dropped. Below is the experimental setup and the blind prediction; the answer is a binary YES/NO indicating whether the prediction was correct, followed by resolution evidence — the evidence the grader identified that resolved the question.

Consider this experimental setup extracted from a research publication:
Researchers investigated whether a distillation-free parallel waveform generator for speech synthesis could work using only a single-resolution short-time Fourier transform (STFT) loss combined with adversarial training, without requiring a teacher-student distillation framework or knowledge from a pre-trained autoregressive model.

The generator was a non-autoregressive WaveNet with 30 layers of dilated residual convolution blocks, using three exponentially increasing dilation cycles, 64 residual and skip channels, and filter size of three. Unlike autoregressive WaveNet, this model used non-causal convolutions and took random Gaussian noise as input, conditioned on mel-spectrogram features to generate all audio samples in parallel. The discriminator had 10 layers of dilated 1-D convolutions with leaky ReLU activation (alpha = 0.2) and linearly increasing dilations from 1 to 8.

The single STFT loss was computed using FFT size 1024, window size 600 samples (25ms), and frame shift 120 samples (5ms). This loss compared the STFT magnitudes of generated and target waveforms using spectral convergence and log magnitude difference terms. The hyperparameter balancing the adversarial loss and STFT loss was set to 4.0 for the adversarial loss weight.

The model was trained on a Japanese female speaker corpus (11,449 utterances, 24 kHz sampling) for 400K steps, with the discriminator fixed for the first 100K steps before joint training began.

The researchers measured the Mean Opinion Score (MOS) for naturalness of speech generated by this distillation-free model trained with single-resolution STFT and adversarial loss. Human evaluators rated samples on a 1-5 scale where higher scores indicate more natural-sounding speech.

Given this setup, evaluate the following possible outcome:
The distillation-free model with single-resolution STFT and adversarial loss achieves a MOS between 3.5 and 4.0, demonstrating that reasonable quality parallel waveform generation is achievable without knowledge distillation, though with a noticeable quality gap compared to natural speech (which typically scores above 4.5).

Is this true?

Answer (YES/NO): NO